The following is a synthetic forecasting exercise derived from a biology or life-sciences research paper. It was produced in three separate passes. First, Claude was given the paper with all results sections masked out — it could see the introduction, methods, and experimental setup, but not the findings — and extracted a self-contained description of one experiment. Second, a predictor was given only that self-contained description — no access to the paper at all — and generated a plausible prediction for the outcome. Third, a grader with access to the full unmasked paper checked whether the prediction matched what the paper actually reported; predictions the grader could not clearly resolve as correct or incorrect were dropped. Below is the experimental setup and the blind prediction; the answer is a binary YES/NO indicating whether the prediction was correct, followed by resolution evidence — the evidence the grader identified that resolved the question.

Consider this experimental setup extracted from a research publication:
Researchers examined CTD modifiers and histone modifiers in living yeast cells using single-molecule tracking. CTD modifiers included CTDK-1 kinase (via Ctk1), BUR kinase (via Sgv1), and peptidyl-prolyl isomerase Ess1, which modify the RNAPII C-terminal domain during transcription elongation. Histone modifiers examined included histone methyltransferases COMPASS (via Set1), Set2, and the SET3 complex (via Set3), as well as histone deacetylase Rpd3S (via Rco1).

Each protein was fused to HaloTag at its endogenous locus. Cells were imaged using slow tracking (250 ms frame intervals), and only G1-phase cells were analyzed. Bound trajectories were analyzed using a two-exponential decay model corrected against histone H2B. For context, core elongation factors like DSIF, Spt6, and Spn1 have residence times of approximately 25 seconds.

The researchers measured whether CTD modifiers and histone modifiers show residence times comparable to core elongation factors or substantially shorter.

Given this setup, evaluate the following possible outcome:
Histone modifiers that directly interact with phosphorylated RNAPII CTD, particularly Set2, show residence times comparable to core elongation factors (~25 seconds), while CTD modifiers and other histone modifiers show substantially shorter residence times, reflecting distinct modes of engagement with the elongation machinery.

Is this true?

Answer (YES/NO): NO